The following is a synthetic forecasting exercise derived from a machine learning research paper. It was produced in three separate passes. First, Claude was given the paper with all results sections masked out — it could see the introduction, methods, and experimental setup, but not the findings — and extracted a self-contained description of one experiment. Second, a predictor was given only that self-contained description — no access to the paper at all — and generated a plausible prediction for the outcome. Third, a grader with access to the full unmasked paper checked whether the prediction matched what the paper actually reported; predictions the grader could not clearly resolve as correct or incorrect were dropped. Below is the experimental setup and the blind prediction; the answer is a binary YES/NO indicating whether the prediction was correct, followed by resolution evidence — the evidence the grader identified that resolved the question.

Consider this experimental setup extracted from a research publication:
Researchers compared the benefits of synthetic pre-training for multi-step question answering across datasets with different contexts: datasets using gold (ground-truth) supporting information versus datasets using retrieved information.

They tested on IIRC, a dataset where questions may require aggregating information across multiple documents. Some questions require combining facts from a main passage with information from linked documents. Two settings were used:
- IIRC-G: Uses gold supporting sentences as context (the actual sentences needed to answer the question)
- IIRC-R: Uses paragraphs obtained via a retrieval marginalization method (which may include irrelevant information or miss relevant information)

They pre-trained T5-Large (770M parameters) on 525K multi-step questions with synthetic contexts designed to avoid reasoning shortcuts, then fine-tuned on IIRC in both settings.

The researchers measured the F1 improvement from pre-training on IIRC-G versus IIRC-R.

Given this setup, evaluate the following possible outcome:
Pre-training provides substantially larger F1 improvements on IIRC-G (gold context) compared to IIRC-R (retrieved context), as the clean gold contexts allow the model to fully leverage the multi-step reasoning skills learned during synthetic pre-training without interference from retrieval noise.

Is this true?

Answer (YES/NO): YES